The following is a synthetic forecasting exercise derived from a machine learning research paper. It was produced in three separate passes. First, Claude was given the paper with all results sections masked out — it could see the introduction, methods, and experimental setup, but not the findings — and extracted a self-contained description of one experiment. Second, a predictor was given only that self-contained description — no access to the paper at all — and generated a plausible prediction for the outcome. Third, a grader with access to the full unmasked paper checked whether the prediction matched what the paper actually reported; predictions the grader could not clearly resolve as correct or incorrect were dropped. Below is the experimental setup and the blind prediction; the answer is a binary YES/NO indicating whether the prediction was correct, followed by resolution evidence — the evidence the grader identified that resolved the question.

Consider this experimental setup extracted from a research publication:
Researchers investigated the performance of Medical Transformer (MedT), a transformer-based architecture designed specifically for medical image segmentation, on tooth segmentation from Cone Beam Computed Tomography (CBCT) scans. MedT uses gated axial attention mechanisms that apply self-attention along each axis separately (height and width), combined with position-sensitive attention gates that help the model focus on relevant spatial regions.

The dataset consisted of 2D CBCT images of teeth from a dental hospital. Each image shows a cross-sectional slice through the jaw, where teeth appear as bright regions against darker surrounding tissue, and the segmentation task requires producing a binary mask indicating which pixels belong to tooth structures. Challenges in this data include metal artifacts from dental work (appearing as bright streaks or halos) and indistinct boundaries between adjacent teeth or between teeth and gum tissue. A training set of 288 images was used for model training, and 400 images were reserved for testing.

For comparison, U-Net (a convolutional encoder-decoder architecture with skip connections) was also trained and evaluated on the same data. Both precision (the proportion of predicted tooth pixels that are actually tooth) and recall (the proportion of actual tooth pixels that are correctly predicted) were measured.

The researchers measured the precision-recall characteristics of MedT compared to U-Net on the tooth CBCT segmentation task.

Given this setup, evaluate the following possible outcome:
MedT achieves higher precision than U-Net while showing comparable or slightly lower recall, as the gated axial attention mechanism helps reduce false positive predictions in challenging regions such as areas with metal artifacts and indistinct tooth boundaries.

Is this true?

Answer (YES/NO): NO